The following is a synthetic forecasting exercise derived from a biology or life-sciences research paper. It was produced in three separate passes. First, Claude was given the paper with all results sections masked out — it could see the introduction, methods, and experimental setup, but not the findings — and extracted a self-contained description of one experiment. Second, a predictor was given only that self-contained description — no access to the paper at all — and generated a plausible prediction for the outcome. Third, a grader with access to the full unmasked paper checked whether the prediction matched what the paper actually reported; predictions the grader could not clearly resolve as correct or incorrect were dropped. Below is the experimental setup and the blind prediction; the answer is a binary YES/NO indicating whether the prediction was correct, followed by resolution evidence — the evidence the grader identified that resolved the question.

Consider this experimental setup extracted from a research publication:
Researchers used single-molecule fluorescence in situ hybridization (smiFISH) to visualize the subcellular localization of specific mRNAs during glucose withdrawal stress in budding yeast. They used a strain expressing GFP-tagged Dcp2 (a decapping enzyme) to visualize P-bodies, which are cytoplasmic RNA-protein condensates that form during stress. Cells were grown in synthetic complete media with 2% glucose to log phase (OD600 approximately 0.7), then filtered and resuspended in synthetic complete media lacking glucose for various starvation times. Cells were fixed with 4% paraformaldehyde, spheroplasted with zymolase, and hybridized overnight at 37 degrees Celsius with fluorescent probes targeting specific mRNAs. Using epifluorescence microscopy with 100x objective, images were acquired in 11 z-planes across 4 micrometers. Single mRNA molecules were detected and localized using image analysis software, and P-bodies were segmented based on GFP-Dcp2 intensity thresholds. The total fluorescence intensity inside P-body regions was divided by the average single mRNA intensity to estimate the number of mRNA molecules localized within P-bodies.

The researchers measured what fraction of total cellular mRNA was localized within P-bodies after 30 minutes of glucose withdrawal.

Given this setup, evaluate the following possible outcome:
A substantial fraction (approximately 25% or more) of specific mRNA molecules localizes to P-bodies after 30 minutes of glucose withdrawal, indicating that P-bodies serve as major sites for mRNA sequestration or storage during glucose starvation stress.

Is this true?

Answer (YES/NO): NO